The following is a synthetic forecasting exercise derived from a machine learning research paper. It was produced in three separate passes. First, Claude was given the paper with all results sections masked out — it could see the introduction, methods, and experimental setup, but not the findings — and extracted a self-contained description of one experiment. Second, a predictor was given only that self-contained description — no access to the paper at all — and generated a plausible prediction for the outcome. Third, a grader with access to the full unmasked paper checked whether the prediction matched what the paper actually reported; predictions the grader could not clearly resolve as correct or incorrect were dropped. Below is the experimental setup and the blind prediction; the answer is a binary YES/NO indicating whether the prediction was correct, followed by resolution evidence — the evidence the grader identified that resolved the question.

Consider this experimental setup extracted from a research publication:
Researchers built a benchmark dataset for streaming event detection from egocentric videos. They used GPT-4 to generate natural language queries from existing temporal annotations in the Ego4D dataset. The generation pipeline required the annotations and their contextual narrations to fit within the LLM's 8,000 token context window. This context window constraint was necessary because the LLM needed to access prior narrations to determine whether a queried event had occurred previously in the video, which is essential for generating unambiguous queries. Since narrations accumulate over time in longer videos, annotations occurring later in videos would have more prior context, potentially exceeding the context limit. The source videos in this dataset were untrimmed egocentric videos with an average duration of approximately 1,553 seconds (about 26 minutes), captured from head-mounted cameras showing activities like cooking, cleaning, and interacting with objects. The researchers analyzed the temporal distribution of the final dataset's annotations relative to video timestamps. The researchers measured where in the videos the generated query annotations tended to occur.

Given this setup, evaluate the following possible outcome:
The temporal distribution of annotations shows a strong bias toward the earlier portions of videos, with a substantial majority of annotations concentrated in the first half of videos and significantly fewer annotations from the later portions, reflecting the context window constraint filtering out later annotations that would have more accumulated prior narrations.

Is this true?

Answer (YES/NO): YES